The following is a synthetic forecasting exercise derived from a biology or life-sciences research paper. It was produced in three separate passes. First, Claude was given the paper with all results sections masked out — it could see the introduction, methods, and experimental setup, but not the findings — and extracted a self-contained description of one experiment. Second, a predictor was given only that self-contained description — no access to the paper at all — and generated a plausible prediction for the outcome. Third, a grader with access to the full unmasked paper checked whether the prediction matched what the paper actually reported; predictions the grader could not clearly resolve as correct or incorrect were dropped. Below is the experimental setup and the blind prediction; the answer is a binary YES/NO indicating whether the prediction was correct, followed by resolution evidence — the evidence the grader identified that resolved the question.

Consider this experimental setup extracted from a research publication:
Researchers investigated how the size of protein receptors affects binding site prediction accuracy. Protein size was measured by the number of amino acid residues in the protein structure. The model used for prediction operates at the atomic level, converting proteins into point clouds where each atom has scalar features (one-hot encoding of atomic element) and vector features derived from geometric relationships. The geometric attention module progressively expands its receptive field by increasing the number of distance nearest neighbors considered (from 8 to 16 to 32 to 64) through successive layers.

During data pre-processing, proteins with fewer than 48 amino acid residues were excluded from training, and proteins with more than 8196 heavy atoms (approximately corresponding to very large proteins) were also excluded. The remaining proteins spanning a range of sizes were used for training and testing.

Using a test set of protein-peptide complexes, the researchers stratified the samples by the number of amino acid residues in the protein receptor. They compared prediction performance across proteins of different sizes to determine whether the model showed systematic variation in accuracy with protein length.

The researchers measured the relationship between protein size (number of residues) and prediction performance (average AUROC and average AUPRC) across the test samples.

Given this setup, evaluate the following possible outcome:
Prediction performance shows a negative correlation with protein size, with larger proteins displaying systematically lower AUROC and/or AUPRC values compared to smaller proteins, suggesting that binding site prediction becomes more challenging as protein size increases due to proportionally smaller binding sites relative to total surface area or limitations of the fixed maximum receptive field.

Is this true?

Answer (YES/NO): NO